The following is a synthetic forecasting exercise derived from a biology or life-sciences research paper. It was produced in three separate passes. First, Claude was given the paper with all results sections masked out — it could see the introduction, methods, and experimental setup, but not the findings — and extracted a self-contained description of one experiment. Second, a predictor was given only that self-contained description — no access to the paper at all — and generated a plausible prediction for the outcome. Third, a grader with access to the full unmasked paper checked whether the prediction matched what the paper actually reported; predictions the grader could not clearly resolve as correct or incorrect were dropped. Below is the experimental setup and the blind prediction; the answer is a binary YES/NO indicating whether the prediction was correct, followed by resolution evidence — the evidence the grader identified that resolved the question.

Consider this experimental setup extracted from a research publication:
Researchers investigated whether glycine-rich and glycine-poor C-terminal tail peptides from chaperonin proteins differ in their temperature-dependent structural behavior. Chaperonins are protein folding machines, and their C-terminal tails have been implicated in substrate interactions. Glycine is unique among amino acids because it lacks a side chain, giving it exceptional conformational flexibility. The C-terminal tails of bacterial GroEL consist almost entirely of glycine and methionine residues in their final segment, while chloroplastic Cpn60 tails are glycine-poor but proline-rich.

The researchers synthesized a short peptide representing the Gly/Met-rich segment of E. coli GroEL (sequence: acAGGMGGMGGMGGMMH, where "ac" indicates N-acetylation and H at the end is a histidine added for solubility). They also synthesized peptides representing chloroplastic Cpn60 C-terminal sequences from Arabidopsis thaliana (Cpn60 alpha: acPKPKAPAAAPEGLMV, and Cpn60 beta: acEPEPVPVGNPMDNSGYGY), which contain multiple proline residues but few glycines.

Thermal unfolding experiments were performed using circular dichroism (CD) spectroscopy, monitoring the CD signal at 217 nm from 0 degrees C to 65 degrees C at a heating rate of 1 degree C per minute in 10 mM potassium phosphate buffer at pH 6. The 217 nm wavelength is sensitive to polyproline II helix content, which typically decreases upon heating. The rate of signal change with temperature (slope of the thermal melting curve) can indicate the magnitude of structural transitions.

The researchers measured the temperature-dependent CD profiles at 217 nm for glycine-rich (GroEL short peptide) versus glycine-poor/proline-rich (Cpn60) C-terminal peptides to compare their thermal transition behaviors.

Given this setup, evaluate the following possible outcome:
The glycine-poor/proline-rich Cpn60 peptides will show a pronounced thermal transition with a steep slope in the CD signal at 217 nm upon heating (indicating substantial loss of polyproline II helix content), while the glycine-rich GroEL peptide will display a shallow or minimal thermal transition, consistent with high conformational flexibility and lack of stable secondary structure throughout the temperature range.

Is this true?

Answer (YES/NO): NO